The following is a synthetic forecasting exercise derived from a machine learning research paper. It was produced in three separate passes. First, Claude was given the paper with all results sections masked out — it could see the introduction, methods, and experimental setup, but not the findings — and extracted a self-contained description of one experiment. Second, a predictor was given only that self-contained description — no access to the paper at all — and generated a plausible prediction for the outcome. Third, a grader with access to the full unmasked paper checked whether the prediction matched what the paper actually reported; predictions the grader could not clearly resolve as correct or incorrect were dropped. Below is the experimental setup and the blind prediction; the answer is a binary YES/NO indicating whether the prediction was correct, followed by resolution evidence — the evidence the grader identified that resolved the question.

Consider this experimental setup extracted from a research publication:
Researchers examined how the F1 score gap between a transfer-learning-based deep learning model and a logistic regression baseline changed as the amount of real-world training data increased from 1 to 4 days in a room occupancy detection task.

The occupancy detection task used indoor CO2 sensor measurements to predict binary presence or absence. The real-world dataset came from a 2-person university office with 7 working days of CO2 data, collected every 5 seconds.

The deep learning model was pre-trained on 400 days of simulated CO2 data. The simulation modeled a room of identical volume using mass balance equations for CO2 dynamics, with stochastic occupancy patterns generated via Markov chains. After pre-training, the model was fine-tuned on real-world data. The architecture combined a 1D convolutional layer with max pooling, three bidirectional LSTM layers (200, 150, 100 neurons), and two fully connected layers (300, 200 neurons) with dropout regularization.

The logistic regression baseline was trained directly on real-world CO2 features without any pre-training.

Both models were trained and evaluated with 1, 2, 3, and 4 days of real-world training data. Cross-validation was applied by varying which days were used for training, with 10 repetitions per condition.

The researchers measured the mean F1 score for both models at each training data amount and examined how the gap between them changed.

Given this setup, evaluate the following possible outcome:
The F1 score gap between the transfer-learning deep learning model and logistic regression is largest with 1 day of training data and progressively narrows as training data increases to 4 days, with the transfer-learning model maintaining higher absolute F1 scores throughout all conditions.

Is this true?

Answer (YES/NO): NO